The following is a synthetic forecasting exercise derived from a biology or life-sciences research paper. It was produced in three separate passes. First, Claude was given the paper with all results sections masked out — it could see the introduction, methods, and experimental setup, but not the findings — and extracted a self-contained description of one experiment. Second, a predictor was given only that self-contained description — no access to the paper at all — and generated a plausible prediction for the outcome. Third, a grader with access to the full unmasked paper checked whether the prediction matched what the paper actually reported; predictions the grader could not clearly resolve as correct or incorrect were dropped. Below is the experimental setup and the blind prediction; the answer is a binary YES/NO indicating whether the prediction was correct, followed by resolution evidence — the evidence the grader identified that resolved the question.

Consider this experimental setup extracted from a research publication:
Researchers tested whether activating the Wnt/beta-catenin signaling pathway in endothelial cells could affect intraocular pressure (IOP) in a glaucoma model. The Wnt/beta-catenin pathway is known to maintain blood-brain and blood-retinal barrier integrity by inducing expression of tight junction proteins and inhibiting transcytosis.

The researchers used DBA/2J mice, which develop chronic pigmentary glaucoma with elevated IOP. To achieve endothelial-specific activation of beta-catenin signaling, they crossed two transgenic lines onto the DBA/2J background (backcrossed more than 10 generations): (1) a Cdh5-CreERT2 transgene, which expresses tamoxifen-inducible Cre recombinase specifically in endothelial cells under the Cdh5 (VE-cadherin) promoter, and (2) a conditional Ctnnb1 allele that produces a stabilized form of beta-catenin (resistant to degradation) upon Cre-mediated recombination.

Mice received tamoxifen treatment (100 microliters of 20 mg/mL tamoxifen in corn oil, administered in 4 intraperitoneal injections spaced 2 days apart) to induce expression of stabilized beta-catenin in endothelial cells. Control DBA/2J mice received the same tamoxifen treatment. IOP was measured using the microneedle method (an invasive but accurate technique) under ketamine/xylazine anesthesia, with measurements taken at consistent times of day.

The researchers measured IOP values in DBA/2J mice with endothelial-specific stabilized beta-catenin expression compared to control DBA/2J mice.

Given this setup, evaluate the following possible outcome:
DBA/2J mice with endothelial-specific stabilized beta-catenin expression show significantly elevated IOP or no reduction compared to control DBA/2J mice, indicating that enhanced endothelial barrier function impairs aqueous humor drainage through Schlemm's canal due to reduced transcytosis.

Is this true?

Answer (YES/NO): NO